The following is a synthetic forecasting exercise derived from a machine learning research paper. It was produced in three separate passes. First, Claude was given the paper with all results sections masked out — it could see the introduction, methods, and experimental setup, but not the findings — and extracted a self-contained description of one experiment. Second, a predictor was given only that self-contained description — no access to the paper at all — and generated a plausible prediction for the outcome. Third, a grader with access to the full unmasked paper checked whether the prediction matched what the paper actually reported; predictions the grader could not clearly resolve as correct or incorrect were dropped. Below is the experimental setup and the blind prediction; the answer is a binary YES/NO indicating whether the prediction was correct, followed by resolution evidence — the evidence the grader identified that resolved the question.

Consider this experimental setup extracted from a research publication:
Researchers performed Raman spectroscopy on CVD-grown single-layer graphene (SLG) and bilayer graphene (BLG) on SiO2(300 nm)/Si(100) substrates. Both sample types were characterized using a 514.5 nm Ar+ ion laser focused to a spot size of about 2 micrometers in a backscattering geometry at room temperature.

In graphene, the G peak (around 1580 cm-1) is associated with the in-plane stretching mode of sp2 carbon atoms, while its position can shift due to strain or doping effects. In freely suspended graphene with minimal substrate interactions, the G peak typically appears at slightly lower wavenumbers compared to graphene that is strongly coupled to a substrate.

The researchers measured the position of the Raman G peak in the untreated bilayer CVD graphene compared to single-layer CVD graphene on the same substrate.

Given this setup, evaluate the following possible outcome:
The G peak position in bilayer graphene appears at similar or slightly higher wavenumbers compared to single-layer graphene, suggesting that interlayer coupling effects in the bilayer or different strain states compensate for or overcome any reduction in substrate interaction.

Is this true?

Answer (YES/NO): NO